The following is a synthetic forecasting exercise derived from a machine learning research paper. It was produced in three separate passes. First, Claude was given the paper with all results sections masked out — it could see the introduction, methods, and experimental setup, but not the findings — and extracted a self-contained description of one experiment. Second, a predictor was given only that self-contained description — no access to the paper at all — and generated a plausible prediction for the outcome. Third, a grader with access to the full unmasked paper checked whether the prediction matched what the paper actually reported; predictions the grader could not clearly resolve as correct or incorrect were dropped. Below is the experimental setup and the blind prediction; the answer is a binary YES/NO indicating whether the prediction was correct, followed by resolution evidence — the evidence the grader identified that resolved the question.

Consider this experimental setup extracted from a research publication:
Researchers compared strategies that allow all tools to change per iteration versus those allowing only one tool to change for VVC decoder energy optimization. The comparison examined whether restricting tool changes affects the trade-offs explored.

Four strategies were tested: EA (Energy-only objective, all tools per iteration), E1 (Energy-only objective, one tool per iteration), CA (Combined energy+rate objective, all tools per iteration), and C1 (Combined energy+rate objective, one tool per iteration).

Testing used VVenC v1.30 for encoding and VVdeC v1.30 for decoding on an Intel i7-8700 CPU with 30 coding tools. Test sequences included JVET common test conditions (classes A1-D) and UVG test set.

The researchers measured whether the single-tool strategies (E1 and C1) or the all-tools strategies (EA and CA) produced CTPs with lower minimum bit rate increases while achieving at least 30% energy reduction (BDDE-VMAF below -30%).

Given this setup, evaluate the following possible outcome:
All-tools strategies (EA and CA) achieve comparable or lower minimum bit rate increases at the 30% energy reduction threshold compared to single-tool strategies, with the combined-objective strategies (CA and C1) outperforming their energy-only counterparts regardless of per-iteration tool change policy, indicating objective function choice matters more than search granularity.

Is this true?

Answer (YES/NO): NO